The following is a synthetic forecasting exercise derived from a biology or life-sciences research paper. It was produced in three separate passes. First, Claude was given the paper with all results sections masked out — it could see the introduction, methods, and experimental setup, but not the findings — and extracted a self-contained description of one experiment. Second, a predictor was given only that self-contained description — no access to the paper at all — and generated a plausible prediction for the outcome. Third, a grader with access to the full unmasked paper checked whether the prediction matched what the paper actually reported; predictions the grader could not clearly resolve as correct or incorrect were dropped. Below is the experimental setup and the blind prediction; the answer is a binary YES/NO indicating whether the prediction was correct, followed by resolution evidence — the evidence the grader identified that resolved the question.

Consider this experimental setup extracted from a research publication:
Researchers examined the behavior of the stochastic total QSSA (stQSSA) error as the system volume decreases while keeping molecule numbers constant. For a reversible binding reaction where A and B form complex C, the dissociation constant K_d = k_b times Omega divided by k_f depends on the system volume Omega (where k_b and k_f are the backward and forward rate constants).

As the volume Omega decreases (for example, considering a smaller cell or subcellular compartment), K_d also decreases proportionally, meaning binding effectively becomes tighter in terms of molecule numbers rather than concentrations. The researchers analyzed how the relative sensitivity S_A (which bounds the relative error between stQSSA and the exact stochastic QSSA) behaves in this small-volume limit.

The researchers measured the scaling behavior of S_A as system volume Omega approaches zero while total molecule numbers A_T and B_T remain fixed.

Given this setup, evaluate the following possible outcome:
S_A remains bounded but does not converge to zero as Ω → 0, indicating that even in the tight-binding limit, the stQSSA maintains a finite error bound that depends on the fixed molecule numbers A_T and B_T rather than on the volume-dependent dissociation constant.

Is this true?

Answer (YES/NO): NO